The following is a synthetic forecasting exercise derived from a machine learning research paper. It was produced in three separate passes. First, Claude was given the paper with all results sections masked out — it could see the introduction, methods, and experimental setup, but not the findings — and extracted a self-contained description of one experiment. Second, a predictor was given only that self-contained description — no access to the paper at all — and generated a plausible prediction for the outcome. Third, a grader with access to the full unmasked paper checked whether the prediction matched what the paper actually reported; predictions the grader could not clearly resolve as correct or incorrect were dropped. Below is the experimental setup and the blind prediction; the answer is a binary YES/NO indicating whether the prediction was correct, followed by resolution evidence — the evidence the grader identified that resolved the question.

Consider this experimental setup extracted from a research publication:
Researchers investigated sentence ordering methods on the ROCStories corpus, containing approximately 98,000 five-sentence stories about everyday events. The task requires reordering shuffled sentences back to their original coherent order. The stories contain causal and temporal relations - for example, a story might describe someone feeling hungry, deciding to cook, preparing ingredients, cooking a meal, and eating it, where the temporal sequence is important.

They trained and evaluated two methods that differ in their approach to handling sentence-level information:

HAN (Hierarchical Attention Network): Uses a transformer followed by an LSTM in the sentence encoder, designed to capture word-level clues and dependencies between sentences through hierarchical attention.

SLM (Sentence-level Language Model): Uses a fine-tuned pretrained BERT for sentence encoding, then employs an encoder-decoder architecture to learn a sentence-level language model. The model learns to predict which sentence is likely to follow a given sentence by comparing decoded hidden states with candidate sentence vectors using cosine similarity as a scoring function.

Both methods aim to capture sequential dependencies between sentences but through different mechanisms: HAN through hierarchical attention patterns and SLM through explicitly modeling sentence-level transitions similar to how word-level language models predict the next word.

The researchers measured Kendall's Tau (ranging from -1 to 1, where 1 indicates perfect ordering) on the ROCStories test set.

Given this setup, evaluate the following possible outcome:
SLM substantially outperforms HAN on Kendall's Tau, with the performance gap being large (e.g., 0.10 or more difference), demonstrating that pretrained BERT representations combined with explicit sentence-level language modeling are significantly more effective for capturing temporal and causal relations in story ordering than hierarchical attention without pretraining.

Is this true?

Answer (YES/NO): NO